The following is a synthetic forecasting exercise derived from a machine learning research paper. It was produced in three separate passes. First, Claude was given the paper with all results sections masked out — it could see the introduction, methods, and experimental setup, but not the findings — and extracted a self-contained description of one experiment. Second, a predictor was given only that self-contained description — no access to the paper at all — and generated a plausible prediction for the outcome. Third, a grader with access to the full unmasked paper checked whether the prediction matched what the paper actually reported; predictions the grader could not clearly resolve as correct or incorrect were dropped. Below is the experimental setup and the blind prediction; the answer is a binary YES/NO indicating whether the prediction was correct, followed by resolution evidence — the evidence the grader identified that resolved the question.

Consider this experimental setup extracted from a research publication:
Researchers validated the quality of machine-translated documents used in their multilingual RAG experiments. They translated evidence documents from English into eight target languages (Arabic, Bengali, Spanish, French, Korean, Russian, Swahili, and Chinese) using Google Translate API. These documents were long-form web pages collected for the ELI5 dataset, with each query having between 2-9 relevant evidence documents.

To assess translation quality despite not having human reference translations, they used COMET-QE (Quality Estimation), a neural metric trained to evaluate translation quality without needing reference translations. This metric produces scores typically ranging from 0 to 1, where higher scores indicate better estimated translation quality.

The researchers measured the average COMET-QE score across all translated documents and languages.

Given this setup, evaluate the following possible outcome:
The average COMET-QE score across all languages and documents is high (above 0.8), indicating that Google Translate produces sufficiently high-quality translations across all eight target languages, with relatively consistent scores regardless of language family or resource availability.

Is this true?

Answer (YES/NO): NO